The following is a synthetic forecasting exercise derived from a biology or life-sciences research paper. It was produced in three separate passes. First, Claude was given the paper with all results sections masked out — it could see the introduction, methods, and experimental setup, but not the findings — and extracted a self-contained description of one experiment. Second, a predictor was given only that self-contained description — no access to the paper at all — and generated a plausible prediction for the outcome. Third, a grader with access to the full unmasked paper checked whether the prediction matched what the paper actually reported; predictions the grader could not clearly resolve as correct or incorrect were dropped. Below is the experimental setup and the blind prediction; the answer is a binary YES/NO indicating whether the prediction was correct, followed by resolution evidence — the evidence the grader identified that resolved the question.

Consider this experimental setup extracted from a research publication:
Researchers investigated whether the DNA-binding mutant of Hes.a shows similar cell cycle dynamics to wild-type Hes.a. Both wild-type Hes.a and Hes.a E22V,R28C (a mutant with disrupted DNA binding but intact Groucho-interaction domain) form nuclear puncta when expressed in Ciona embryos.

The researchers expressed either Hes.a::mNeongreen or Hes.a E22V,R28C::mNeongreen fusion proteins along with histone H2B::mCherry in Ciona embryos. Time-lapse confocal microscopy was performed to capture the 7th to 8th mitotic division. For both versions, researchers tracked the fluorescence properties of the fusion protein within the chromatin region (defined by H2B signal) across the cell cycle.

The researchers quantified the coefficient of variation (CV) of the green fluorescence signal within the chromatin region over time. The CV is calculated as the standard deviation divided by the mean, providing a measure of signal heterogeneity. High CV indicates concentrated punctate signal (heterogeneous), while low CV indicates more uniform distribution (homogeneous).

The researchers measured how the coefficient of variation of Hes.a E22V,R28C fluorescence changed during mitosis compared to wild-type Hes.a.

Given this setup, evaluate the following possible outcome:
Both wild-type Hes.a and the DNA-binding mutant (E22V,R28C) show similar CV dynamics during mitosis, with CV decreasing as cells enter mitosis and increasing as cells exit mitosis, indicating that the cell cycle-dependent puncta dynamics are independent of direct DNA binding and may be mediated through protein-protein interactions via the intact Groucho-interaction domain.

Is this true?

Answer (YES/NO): NO